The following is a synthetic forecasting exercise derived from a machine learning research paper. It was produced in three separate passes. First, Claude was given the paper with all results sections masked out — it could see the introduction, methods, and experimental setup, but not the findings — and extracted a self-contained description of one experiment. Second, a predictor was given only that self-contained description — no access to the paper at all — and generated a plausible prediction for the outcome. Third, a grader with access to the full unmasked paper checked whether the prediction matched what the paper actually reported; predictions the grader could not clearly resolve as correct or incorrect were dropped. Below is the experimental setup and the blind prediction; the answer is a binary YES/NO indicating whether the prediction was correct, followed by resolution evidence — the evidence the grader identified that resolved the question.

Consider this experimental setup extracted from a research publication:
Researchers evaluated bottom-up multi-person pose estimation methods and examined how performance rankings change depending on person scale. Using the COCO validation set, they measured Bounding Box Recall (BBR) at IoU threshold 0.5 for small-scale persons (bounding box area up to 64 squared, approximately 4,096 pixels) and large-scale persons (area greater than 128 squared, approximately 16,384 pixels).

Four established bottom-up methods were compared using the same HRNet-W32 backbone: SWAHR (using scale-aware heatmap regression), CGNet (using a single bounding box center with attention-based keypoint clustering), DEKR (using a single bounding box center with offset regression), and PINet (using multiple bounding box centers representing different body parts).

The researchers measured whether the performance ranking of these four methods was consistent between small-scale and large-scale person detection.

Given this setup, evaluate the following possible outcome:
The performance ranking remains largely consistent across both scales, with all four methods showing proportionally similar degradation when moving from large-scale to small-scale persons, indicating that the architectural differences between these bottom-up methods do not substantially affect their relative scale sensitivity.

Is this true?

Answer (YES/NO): NO